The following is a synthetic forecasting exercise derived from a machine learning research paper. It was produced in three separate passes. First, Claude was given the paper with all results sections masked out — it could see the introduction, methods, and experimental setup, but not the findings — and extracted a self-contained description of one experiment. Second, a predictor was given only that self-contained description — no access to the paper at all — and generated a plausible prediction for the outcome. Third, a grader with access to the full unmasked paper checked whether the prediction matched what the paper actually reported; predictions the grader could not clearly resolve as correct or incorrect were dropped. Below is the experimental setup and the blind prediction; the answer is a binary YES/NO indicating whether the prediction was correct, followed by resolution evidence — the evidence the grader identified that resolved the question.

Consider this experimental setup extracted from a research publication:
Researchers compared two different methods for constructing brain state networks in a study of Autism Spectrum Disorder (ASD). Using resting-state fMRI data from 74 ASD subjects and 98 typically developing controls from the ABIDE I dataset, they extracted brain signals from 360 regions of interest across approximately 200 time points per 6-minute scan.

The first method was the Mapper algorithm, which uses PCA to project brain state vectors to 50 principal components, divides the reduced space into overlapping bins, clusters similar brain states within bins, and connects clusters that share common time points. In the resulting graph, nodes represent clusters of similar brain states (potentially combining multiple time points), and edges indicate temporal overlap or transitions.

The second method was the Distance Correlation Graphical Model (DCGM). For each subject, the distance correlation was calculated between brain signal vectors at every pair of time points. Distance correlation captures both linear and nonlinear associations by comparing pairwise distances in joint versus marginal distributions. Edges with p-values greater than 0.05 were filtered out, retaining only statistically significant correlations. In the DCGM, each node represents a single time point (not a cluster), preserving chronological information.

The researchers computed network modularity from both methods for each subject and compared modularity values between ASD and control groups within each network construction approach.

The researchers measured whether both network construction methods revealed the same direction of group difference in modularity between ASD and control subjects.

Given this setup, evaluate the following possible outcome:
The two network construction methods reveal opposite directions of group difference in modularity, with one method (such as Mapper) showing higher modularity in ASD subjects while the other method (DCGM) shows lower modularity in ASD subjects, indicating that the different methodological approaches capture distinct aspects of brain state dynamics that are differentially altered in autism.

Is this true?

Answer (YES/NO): NO